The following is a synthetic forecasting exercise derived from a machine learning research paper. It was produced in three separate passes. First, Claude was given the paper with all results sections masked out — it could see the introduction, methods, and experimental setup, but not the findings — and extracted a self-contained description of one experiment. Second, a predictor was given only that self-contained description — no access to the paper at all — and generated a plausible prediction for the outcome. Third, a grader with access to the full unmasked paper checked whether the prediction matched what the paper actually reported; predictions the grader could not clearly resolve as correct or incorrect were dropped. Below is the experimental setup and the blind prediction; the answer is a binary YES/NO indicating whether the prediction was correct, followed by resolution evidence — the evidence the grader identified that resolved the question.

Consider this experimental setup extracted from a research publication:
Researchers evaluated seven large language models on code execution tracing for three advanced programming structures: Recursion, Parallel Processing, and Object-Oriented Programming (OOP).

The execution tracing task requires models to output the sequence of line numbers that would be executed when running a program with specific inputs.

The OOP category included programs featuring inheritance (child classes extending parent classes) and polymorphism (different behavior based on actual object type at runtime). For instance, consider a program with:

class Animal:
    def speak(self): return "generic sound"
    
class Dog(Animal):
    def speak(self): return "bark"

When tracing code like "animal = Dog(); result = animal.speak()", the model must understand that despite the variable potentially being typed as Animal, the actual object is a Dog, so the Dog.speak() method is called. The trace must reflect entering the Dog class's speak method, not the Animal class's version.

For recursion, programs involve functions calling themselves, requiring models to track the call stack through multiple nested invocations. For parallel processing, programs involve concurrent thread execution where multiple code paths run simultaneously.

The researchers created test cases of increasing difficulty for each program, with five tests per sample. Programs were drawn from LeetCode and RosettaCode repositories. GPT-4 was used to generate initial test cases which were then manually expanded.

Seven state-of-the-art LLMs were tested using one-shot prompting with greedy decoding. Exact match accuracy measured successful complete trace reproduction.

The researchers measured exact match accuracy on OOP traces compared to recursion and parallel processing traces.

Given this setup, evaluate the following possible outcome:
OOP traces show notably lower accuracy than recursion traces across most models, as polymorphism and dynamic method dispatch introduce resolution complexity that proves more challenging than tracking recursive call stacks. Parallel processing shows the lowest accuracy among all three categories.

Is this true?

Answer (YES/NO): NO